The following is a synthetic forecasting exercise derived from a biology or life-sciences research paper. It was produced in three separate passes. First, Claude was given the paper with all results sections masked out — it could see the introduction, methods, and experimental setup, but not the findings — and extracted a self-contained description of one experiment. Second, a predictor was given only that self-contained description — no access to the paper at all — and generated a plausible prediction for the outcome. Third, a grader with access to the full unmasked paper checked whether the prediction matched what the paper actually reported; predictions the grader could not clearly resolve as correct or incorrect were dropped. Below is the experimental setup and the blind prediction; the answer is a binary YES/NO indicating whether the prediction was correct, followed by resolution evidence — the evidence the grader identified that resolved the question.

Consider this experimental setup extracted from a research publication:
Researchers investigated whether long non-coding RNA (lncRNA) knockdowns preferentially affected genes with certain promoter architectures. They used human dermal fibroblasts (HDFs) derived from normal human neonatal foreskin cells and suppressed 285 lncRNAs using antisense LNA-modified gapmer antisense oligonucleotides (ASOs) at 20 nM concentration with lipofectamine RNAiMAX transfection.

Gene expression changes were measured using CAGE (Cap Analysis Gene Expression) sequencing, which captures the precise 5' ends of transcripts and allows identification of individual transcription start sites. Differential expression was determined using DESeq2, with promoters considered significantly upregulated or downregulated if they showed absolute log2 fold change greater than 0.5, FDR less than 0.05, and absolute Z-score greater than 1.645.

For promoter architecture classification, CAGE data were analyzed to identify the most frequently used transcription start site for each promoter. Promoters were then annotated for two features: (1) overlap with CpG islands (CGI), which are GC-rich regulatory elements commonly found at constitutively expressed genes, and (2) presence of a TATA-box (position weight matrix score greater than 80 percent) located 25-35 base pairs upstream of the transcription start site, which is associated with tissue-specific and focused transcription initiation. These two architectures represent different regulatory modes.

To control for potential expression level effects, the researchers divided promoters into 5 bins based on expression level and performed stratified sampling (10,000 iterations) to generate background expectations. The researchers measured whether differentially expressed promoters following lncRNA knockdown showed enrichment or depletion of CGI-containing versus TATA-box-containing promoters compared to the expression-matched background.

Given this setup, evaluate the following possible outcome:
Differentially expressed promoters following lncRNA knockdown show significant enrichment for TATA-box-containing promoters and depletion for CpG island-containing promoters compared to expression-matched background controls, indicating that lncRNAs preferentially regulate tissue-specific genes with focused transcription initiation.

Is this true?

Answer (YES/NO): NO